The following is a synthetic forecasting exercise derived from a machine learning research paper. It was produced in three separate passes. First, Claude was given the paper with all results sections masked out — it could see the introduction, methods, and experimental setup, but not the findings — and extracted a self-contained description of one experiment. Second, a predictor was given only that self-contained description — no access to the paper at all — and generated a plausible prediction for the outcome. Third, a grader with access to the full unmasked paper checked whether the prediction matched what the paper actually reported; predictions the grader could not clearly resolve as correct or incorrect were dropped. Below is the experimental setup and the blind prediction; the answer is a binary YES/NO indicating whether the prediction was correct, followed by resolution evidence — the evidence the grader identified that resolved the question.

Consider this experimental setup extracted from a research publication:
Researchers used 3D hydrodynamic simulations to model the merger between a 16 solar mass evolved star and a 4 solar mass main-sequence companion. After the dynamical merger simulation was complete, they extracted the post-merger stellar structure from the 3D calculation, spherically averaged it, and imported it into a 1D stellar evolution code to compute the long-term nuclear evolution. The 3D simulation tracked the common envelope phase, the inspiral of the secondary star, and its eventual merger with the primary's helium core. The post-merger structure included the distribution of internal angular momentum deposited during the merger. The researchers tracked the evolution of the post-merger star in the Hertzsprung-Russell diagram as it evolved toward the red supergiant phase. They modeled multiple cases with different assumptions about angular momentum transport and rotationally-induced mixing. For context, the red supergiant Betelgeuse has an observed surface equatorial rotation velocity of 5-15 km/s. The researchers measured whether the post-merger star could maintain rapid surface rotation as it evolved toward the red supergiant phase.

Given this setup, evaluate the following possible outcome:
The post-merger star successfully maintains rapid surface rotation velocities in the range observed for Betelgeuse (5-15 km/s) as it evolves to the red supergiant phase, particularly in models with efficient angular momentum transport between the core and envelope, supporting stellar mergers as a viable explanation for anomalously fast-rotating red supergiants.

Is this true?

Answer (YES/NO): NO